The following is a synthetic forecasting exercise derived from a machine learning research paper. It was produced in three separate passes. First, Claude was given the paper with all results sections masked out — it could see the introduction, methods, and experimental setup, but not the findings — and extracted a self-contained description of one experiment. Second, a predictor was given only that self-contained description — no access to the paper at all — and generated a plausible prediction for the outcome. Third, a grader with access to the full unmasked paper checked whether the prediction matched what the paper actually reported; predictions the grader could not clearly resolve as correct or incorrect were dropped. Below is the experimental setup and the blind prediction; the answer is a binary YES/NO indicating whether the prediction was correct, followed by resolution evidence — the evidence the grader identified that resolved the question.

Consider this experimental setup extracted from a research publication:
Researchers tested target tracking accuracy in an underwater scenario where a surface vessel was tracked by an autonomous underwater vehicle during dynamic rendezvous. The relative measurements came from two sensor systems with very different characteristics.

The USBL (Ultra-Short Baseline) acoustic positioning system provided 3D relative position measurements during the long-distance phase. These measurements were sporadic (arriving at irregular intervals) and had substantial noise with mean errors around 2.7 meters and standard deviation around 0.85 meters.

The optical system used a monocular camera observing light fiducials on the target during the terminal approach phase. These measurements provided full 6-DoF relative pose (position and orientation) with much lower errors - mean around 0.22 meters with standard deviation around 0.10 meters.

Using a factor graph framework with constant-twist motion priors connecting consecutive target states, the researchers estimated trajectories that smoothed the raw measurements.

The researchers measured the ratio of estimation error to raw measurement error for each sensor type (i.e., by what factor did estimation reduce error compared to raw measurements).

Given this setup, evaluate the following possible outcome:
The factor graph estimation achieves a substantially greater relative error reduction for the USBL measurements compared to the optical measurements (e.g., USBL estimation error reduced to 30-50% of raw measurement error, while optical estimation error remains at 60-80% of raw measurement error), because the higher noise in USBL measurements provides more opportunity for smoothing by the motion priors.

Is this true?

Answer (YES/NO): NO